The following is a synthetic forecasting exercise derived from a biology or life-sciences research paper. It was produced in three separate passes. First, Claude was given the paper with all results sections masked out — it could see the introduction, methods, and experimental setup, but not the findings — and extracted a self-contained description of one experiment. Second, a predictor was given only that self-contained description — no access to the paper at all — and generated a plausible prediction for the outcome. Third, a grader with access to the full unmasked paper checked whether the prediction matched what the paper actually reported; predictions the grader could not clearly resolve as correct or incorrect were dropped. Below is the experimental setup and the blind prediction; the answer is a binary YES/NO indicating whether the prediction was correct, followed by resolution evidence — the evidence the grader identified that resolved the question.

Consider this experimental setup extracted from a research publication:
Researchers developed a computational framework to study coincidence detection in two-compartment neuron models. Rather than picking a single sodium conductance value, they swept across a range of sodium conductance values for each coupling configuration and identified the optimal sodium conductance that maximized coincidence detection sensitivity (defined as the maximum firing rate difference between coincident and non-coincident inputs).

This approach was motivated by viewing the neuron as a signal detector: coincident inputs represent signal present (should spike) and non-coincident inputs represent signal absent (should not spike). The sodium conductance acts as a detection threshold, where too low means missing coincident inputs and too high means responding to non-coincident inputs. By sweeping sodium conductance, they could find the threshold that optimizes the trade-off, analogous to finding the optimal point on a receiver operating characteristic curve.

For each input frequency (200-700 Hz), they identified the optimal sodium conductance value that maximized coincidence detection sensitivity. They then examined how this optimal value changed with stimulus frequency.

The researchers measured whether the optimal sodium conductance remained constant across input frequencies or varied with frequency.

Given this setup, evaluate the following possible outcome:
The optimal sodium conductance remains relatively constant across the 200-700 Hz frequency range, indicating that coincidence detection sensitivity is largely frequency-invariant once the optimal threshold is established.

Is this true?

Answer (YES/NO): NO